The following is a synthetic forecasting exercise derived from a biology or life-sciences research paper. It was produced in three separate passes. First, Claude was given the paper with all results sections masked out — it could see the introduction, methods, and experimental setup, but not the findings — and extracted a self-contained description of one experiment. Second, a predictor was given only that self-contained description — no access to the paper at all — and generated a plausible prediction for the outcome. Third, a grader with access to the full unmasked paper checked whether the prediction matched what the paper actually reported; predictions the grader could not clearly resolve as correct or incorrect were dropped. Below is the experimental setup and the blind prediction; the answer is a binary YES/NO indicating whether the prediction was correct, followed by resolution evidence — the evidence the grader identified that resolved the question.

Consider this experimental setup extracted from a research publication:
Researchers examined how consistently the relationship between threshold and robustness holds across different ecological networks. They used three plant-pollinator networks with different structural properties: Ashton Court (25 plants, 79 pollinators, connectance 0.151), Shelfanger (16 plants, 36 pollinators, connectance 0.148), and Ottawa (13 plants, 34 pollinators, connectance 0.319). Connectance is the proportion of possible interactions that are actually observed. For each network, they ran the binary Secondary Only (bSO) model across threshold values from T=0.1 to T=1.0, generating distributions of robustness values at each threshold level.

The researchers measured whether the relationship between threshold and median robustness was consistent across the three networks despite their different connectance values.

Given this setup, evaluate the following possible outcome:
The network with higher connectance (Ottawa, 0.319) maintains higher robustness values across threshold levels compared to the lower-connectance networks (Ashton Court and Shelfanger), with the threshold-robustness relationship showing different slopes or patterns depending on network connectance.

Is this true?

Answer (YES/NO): NO